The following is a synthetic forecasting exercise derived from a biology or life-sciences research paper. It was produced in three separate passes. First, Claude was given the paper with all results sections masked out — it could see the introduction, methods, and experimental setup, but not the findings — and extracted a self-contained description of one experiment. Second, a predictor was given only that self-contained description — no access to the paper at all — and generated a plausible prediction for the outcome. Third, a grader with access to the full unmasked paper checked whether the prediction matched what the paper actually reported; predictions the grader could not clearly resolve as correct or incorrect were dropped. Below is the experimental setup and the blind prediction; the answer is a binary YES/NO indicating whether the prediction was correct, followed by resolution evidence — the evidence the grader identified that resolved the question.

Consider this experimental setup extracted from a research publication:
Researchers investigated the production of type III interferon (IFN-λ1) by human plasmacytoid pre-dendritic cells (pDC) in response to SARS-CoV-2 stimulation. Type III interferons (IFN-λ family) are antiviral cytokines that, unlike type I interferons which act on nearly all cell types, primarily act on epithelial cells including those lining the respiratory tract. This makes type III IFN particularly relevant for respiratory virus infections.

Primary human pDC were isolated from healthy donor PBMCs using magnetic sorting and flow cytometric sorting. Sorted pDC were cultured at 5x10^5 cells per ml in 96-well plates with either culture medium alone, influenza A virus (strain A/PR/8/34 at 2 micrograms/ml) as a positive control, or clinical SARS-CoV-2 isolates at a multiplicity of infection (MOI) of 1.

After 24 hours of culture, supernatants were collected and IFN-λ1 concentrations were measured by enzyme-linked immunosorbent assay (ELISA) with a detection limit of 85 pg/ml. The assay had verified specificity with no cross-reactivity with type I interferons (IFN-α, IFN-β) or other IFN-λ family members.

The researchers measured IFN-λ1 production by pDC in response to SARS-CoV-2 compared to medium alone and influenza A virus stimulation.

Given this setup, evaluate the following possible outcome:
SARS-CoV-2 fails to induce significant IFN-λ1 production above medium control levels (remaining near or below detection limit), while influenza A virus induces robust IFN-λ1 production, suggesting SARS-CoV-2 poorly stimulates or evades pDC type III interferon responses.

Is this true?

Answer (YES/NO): NO